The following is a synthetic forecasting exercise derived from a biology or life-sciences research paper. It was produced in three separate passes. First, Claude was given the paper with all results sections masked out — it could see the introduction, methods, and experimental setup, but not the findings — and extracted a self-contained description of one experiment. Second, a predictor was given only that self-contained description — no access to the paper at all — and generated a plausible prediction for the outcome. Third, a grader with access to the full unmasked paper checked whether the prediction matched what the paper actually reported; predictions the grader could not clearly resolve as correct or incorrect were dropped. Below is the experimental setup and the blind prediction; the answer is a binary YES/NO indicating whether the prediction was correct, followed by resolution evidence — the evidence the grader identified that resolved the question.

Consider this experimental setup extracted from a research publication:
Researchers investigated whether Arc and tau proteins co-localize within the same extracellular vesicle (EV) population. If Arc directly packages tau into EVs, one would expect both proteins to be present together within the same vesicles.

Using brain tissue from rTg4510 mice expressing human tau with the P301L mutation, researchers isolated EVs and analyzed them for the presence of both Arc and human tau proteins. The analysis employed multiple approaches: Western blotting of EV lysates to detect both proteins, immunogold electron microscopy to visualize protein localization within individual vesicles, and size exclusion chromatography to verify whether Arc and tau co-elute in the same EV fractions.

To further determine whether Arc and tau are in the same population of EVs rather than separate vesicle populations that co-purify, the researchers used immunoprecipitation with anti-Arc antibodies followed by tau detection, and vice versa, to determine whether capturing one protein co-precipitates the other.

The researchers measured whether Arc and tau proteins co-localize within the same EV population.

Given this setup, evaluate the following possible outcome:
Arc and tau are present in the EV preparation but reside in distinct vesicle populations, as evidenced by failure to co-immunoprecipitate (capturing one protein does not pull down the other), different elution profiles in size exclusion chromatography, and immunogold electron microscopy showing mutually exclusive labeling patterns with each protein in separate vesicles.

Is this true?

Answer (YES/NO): NO